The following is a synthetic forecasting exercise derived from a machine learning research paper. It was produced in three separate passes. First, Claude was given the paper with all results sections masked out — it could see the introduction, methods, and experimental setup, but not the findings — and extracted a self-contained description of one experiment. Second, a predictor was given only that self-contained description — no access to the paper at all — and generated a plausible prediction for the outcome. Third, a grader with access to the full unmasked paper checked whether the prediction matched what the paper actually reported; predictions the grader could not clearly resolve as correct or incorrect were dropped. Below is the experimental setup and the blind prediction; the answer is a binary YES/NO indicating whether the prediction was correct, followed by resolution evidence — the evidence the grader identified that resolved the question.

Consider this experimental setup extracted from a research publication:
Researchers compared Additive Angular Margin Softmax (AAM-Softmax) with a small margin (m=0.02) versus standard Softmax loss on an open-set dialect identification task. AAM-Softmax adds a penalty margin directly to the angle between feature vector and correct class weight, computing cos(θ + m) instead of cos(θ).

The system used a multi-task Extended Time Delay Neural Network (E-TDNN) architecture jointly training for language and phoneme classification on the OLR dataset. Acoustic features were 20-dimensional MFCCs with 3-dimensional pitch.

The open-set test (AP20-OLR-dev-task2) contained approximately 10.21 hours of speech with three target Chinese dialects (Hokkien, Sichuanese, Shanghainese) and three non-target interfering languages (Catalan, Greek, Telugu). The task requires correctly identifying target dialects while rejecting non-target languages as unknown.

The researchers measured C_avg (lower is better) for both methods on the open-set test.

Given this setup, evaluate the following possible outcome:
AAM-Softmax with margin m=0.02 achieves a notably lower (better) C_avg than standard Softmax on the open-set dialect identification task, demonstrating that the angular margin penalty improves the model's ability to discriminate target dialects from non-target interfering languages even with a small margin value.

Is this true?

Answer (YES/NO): NO